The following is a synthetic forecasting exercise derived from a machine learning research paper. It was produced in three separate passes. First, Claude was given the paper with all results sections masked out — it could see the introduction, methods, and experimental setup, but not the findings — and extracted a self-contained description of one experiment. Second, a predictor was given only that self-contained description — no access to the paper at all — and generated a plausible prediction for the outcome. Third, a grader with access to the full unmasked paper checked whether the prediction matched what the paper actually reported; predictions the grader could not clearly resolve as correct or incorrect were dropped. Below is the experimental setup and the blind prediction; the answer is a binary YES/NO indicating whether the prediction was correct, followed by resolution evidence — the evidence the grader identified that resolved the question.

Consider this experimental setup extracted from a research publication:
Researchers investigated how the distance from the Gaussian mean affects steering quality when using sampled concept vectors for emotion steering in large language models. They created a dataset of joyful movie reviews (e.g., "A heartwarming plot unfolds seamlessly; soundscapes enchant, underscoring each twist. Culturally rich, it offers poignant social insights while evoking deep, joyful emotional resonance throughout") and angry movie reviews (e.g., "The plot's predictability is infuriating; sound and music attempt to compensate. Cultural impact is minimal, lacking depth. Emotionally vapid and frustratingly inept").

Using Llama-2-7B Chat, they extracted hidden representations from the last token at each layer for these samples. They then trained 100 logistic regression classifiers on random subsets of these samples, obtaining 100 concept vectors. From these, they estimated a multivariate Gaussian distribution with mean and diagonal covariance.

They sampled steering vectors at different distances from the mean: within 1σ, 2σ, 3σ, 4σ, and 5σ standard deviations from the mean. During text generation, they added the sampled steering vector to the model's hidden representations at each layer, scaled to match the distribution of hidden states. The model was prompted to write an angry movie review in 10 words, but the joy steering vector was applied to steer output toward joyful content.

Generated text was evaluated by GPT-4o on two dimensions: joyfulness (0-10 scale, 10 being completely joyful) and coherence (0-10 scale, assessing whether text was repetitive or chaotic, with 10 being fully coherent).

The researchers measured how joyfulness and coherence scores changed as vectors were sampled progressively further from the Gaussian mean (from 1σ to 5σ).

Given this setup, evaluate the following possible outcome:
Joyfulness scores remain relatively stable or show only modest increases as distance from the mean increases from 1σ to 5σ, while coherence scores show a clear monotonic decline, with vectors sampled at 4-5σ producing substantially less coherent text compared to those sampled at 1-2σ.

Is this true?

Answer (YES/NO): NO